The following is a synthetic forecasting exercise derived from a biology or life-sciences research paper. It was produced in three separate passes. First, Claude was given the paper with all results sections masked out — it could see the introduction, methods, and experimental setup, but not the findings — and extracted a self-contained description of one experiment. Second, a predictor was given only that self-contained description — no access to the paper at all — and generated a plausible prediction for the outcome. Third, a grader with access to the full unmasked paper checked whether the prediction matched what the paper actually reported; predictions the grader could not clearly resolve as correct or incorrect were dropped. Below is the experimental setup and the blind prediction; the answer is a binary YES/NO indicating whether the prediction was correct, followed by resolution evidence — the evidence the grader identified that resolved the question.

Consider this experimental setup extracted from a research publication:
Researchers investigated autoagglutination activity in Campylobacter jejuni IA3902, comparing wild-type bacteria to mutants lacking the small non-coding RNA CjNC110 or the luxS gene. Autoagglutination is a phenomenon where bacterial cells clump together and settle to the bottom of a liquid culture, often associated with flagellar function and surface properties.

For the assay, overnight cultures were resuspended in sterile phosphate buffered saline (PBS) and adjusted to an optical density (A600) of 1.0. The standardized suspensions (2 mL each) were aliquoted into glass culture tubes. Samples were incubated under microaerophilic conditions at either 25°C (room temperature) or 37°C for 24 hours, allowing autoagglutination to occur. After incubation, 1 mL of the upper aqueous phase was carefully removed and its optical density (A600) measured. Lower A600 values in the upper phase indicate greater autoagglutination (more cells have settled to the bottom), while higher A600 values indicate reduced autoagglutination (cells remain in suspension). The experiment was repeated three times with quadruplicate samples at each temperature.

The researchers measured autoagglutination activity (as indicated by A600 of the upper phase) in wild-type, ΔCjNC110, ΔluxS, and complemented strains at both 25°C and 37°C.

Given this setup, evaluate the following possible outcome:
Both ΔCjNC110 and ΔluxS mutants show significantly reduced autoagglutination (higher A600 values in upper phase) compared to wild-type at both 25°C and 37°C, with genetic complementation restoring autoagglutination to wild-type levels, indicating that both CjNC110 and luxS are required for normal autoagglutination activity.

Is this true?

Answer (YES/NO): NO